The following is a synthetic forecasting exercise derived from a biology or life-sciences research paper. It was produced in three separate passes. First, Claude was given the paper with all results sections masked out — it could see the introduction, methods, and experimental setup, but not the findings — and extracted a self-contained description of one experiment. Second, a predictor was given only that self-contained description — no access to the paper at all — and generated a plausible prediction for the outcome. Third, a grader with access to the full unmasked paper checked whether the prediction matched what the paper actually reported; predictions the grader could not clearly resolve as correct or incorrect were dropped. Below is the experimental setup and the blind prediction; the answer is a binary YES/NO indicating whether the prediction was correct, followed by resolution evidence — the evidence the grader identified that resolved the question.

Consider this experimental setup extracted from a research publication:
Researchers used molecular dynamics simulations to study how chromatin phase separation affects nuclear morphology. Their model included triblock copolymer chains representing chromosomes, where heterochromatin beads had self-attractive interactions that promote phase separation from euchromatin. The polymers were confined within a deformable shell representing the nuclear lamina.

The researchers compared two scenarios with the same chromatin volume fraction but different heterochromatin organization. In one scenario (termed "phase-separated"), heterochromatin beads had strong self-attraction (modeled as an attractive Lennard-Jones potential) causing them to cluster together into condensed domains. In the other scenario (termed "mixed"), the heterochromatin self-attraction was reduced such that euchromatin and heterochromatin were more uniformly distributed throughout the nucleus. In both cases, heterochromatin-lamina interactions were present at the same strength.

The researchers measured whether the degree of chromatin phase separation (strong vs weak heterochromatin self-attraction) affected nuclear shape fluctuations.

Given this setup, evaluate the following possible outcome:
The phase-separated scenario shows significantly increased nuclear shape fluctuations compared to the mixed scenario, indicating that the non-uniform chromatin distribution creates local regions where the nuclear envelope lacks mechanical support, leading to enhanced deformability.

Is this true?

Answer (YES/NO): NO